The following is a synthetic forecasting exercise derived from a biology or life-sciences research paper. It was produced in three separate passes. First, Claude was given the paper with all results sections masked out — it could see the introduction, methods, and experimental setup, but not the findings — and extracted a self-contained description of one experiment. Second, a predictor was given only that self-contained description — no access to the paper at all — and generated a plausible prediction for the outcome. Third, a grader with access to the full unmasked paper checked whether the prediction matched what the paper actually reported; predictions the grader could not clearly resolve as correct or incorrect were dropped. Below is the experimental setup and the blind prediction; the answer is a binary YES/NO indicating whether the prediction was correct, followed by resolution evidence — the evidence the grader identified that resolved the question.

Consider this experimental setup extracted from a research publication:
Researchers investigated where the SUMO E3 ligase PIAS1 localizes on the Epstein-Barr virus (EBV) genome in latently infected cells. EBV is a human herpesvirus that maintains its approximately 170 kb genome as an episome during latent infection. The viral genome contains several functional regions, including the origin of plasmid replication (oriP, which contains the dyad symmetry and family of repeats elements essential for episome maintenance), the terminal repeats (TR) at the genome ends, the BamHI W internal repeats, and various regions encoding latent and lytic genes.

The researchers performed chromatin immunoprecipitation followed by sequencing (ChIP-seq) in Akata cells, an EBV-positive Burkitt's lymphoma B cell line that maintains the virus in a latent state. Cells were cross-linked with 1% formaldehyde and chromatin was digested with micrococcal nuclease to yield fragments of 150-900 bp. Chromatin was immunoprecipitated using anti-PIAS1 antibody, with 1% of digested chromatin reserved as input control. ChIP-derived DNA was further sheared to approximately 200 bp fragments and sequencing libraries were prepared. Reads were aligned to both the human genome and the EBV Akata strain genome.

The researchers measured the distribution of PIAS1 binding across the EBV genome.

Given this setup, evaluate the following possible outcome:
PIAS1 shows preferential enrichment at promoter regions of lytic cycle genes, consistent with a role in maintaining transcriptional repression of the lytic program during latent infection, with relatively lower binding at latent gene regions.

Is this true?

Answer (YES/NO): NO